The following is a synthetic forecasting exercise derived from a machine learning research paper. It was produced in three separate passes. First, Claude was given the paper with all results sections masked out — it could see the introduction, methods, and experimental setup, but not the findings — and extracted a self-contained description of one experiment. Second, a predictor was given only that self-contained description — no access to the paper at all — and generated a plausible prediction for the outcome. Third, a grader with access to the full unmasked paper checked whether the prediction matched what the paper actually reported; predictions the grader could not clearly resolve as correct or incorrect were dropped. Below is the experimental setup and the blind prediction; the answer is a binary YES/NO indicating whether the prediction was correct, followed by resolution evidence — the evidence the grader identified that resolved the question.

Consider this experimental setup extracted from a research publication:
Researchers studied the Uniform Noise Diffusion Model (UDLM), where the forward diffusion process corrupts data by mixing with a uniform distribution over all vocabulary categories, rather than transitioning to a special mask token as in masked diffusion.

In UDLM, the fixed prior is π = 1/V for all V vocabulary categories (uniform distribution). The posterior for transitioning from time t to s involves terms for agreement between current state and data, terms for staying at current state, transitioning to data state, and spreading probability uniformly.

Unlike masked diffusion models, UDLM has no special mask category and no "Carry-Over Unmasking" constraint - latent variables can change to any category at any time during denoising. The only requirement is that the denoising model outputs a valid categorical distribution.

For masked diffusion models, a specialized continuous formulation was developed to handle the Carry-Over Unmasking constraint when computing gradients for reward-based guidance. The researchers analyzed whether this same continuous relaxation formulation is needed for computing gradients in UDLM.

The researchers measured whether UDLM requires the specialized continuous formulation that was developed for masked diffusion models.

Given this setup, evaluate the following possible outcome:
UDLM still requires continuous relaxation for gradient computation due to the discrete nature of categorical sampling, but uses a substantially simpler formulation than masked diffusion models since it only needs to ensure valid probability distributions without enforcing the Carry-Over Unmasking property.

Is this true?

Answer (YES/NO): NO